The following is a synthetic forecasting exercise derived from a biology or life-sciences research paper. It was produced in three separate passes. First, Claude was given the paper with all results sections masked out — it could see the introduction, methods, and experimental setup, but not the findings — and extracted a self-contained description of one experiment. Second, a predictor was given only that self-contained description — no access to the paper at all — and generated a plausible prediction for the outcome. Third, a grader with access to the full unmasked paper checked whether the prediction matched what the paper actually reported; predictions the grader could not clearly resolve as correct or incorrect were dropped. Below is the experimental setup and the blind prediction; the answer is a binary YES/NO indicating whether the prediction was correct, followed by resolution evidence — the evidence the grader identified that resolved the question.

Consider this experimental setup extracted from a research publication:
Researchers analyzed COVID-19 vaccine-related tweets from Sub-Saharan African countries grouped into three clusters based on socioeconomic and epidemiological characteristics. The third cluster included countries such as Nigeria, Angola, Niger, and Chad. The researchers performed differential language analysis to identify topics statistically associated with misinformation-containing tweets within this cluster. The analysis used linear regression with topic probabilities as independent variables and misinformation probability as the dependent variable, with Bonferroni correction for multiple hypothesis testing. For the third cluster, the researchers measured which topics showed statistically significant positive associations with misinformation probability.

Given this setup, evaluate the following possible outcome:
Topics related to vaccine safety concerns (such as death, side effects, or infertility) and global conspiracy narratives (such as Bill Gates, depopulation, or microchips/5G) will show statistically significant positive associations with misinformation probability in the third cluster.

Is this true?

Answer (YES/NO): NO